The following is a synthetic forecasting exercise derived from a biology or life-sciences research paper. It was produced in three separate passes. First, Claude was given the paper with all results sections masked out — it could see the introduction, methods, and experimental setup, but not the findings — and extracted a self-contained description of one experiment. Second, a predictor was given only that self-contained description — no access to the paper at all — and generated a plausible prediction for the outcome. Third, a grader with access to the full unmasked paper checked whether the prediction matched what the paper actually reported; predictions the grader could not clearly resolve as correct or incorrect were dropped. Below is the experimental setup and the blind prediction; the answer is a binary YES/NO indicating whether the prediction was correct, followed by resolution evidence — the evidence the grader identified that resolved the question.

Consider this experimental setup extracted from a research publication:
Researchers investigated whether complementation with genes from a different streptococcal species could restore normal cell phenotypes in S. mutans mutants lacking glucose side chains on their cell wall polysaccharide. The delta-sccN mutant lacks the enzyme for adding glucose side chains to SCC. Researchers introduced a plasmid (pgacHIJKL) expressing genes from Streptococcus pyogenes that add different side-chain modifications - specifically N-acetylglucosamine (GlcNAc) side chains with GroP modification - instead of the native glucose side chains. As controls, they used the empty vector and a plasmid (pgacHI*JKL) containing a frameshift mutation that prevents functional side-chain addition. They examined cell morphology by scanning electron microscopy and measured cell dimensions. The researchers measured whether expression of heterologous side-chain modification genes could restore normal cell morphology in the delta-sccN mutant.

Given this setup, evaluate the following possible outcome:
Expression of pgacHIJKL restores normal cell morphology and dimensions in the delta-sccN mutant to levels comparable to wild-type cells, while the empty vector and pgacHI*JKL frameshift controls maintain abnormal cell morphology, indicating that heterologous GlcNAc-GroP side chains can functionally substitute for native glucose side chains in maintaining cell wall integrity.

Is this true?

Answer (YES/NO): YES